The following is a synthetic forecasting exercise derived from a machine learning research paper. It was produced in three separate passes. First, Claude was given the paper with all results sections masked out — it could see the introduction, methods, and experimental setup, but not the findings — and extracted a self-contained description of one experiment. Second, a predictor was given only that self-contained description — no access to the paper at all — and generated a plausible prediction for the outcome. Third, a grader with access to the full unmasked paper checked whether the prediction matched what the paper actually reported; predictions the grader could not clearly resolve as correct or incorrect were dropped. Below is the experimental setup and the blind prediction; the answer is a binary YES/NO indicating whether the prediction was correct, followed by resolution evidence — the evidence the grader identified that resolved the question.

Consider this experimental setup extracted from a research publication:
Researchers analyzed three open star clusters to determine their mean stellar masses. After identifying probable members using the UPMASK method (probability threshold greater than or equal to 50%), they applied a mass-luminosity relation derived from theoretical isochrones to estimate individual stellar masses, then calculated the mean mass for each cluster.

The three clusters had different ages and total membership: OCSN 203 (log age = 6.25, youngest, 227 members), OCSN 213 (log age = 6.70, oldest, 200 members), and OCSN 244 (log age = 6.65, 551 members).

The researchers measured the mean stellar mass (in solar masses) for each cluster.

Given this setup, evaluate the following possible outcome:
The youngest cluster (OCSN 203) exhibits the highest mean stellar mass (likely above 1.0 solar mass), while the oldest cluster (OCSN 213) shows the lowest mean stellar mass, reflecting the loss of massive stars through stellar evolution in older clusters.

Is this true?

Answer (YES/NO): NO